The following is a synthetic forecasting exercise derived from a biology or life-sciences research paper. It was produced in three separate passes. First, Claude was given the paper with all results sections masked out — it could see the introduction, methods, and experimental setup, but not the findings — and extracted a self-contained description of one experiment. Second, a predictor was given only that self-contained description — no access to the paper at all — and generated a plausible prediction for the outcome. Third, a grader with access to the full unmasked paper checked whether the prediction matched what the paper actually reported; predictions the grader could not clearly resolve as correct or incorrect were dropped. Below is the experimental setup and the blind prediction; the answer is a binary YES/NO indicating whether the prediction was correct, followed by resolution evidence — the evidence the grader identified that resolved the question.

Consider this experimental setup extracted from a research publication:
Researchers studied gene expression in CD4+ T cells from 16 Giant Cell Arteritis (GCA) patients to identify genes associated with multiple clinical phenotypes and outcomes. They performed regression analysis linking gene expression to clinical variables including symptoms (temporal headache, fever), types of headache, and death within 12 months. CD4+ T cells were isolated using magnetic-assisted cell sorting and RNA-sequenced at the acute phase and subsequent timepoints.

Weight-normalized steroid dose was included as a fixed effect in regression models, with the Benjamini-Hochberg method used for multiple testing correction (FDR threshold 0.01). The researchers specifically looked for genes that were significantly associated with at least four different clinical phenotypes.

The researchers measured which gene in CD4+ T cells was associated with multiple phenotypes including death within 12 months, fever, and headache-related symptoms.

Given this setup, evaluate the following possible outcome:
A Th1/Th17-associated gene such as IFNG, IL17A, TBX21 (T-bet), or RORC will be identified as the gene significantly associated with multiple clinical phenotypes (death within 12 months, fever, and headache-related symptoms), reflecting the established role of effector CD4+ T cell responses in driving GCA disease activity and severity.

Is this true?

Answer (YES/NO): NO